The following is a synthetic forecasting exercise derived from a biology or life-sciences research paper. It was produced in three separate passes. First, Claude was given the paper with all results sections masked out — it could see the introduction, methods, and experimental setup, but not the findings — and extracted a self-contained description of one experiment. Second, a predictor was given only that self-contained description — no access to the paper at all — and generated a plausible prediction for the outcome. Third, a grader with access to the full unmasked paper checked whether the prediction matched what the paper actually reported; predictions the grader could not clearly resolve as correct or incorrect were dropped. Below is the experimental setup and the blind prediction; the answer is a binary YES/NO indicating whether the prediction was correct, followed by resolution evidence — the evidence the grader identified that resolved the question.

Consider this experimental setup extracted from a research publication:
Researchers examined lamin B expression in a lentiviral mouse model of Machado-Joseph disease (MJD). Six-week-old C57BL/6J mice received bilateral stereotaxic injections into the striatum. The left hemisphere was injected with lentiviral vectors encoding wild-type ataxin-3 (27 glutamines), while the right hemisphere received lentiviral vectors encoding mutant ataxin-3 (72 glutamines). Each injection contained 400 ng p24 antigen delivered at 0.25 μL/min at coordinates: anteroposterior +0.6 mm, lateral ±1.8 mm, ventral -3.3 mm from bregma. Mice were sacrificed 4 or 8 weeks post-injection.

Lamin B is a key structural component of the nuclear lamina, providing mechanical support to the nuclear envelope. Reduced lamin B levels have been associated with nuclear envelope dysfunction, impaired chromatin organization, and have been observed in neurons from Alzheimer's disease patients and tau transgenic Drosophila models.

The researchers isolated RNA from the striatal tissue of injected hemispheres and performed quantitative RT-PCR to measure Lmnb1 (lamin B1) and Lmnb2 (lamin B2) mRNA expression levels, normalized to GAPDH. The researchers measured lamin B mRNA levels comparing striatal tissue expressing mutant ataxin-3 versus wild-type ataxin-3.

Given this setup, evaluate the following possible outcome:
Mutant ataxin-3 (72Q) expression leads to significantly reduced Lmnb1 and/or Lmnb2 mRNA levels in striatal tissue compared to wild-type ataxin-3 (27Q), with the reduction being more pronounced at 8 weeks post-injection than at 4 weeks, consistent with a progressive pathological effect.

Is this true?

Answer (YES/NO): NO